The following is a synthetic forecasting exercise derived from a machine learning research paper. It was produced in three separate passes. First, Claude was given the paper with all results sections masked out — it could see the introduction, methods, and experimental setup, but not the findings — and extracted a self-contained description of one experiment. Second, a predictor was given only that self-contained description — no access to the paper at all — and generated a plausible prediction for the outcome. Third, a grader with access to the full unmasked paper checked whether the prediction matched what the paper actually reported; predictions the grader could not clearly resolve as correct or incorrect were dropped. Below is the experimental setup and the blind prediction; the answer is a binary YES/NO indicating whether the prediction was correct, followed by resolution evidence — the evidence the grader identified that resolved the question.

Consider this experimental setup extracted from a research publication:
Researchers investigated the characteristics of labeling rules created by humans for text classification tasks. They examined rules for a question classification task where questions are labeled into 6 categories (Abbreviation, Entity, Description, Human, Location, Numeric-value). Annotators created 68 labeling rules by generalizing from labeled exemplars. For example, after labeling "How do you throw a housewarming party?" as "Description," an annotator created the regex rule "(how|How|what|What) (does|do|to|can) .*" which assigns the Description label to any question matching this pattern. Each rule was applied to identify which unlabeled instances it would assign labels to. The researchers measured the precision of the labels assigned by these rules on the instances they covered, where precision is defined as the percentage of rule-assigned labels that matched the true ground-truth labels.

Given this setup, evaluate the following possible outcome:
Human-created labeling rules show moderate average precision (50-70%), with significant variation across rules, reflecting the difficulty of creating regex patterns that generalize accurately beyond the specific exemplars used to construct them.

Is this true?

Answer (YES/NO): YES